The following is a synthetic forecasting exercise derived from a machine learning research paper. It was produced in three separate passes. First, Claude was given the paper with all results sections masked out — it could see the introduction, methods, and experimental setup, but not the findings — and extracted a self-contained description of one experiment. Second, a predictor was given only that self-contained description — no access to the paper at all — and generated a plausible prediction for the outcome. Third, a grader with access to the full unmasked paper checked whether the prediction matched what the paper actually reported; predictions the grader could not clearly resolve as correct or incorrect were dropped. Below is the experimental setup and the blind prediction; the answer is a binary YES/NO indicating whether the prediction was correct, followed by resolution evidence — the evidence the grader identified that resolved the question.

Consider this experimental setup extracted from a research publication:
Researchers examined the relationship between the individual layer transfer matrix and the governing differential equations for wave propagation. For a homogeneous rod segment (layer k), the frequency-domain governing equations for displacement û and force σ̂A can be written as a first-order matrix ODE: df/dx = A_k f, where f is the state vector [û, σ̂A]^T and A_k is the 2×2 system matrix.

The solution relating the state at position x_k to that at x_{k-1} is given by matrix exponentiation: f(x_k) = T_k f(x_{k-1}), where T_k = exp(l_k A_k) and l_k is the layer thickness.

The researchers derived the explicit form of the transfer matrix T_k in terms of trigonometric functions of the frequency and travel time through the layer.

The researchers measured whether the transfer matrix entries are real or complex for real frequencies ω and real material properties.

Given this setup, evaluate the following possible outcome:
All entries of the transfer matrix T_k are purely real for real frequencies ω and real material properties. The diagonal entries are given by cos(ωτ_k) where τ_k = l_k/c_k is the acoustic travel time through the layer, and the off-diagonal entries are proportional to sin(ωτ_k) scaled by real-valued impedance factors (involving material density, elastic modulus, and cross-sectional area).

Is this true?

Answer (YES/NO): YES